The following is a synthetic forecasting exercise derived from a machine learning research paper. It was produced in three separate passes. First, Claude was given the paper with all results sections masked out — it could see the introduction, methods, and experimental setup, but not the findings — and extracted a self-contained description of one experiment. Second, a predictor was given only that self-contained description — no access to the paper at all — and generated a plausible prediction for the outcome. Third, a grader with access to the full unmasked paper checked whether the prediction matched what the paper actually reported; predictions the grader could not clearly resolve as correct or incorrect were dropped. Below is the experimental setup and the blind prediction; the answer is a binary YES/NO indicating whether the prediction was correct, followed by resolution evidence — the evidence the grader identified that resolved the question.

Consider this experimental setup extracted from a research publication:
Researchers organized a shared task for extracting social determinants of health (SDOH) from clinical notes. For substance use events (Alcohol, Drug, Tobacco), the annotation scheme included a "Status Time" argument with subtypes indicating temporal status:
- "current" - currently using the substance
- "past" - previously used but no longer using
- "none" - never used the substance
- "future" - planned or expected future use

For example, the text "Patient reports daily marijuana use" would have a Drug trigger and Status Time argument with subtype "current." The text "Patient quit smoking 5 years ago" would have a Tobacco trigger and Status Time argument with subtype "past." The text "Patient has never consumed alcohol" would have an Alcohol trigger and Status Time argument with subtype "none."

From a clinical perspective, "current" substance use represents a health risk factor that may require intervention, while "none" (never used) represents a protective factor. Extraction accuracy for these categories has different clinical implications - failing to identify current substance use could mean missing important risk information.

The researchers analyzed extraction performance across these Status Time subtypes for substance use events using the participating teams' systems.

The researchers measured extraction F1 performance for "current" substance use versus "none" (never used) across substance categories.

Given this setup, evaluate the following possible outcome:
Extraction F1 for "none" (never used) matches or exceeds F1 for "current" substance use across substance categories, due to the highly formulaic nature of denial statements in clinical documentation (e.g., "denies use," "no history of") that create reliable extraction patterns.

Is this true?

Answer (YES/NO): YES